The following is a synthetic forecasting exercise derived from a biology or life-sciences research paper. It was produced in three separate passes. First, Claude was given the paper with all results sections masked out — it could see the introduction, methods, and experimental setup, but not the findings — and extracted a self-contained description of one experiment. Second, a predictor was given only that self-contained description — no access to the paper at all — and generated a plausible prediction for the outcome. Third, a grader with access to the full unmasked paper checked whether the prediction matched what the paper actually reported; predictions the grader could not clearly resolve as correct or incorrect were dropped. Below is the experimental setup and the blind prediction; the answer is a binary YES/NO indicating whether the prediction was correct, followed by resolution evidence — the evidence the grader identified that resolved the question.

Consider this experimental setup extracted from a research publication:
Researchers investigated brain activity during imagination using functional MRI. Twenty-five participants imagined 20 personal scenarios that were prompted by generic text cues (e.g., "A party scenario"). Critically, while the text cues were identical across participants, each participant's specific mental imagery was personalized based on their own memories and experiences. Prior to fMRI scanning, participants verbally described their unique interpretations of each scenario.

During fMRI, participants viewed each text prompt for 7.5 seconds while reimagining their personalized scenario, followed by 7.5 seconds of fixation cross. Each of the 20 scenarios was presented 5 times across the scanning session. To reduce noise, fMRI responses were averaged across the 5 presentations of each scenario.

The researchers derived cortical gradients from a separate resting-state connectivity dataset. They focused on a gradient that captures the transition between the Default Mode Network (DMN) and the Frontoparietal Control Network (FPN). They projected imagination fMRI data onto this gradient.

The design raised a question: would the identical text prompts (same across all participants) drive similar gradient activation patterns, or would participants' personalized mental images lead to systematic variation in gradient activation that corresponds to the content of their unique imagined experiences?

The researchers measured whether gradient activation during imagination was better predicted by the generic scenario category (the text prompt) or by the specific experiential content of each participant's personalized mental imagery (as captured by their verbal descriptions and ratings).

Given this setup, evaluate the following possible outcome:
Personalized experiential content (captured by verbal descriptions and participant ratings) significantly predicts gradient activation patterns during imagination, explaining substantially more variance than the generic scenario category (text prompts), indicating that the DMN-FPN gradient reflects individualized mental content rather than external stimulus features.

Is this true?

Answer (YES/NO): NO